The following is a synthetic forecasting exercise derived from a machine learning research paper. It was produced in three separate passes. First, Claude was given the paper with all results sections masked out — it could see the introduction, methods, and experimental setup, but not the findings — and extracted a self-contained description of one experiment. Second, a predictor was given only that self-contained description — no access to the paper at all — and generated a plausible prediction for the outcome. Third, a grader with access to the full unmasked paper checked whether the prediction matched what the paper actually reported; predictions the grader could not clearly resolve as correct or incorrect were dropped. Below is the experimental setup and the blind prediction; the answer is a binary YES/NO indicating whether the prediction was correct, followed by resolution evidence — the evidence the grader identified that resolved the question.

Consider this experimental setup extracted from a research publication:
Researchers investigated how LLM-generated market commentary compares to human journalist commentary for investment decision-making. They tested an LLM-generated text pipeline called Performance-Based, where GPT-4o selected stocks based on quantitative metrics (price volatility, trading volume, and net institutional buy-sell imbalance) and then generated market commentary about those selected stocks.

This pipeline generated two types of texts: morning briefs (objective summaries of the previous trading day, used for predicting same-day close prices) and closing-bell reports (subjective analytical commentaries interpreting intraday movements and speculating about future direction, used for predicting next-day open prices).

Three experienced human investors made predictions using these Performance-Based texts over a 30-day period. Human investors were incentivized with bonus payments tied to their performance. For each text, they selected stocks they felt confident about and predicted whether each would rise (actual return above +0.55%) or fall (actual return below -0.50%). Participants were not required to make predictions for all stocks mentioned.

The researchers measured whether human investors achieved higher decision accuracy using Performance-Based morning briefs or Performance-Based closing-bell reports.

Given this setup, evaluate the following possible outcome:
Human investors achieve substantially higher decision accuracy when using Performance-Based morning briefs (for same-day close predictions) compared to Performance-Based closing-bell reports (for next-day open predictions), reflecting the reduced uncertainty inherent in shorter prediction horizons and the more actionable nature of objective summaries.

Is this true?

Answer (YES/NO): NO